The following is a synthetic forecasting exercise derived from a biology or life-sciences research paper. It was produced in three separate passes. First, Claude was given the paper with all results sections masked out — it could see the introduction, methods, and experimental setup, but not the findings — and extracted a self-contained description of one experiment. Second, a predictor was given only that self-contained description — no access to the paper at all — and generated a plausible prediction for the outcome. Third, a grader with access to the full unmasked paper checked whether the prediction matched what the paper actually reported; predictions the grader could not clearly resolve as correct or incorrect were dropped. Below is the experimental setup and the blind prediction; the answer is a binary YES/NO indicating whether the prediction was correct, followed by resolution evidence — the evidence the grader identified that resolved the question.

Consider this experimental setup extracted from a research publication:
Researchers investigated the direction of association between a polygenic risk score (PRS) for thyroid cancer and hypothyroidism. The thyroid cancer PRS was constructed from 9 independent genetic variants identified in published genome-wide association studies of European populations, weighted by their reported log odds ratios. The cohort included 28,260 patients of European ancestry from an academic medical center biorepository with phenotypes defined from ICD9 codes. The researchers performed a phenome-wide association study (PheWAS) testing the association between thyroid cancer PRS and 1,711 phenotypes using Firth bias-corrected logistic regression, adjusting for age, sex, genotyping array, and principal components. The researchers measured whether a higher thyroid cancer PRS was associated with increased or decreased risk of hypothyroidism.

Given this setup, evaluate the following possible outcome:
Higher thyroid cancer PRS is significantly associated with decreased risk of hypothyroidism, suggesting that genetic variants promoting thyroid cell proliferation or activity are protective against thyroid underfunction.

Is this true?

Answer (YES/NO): YES